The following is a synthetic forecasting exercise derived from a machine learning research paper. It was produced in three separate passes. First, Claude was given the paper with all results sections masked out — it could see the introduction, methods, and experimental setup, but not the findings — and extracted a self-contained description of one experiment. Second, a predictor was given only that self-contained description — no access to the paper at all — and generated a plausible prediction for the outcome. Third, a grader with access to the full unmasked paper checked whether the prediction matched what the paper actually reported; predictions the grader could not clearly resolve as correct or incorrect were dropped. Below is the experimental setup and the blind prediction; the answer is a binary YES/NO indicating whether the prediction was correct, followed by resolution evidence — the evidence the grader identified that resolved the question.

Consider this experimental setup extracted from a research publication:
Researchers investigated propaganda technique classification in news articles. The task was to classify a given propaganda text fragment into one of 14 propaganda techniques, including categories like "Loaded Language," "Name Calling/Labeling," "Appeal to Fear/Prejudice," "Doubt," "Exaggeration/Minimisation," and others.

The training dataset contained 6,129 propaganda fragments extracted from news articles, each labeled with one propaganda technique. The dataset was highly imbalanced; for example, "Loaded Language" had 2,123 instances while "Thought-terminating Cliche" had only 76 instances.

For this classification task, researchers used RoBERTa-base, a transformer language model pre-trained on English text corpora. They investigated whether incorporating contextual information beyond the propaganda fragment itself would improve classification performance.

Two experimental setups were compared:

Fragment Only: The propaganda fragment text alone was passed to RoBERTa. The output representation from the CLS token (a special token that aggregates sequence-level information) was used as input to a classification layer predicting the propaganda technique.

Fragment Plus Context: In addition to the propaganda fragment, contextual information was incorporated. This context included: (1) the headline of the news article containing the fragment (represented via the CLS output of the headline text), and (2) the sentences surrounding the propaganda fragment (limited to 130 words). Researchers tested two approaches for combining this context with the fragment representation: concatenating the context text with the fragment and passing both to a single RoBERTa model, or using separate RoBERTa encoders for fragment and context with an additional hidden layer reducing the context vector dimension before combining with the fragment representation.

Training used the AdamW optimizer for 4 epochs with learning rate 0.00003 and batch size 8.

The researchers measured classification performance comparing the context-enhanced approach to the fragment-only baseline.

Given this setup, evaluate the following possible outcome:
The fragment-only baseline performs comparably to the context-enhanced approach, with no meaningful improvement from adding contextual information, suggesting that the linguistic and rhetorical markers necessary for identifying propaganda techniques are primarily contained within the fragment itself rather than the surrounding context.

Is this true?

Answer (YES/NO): YES